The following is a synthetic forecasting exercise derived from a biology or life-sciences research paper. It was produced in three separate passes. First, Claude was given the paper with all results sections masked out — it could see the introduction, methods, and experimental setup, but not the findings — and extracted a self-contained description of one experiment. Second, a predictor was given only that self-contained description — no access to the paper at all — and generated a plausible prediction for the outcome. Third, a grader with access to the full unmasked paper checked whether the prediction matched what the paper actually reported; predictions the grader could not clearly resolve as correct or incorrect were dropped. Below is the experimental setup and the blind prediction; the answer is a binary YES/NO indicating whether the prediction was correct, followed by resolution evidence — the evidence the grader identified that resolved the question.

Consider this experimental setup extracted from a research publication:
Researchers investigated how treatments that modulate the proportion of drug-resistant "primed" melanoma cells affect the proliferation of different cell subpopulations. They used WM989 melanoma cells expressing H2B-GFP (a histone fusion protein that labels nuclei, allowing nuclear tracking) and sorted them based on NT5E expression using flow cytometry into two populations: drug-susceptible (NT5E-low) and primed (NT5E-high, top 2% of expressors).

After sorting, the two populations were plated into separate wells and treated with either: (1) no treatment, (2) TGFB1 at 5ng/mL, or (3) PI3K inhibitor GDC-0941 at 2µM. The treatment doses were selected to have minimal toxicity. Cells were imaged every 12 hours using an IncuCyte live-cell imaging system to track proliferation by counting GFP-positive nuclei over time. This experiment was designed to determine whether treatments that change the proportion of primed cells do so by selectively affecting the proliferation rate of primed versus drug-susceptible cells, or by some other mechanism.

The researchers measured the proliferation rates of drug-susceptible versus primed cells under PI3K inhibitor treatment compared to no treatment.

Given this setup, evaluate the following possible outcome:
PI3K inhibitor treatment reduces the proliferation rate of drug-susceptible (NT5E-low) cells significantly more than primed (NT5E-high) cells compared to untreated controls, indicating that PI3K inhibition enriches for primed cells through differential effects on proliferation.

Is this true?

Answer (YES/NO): NO